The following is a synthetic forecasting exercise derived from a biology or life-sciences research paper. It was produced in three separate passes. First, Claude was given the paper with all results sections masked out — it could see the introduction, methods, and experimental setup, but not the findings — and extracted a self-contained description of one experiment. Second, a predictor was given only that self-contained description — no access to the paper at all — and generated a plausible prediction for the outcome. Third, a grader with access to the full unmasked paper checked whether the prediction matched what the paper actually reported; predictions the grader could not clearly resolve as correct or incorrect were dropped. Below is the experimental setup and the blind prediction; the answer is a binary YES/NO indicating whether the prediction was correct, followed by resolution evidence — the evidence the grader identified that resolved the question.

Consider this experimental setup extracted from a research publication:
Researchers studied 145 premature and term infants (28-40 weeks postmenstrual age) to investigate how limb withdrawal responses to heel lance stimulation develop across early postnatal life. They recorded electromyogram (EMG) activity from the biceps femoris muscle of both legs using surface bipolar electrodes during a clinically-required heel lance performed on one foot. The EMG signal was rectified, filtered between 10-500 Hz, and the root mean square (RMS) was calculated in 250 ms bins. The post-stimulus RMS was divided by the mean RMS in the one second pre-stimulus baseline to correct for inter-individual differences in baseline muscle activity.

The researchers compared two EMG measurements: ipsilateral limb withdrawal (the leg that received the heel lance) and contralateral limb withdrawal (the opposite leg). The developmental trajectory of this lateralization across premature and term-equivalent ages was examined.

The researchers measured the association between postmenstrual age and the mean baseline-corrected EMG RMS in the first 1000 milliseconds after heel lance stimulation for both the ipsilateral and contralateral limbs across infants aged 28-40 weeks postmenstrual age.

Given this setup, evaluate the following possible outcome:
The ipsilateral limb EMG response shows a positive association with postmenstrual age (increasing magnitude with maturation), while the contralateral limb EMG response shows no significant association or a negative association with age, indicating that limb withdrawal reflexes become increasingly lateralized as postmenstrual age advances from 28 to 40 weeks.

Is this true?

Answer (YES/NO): NO